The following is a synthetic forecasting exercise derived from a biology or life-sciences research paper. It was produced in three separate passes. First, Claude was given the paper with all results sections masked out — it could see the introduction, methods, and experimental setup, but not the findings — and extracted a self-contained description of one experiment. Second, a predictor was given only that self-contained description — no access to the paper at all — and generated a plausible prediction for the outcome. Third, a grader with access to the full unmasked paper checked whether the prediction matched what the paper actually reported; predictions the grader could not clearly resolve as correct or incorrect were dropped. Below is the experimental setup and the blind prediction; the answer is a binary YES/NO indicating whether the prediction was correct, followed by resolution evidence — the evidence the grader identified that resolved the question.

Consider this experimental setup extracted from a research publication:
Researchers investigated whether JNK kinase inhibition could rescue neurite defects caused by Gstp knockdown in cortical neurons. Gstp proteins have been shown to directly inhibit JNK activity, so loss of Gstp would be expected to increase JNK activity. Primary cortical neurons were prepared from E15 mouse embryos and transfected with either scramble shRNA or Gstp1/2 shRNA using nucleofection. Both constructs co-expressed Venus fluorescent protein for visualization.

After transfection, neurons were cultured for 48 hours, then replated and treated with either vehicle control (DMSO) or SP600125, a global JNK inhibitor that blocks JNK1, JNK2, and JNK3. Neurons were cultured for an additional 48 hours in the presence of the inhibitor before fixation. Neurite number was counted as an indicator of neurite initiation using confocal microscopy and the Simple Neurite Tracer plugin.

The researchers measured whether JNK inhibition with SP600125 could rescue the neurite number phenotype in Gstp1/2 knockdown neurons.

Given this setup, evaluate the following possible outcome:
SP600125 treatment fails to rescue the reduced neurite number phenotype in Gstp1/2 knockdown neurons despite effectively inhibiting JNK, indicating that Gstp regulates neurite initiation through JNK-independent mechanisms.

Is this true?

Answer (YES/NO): NO